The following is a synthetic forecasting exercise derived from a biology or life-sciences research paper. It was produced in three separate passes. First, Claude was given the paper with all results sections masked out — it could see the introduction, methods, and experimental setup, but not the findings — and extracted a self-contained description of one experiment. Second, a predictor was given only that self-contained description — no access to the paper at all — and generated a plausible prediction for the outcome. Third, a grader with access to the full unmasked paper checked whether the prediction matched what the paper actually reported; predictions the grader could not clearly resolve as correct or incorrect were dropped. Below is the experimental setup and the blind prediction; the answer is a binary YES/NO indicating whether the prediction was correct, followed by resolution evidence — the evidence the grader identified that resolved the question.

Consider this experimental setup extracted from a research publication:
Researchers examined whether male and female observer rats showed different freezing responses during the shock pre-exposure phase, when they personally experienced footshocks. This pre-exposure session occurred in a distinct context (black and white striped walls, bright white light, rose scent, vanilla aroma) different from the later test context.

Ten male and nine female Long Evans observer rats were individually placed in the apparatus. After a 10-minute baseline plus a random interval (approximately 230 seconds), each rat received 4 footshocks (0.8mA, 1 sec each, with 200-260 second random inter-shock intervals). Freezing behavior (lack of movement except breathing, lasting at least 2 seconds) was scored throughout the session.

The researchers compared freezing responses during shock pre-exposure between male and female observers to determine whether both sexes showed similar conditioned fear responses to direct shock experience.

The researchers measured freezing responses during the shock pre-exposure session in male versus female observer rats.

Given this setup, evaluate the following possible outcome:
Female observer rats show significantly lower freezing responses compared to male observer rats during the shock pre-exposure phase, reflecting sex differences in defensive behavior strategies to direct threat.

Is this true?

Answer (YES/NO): NO